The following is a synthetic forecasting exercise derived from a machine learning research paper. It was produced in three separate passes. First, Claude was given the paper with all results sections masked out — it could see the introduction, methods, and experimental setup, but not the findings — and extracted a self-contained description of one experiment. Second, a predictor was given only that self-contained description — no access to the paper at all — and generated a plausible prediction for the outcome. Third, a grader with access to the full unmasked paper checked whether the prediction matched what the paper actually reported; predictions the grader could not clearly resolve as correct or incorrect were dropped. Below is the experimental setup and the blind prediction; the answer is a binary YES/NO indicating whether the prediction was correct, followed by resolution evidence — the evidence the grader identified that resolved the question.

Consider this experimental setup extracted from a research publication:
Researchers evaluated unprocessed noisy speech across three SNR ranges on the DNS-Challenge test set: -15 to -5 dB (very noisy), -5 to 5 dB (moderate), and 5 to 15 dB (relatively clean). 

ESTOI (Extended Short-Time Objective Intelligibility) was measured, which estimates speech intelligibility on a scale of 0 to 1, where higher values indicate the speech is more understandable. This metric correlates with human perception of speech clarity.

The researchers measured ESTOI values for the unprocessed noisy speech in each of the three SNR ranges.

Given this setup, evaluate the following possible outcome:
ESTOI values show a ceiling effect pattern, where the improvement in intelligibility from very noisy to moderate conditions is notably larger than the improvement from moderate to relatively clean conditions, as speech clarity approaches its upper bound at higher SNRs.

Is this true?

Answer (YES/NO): NO